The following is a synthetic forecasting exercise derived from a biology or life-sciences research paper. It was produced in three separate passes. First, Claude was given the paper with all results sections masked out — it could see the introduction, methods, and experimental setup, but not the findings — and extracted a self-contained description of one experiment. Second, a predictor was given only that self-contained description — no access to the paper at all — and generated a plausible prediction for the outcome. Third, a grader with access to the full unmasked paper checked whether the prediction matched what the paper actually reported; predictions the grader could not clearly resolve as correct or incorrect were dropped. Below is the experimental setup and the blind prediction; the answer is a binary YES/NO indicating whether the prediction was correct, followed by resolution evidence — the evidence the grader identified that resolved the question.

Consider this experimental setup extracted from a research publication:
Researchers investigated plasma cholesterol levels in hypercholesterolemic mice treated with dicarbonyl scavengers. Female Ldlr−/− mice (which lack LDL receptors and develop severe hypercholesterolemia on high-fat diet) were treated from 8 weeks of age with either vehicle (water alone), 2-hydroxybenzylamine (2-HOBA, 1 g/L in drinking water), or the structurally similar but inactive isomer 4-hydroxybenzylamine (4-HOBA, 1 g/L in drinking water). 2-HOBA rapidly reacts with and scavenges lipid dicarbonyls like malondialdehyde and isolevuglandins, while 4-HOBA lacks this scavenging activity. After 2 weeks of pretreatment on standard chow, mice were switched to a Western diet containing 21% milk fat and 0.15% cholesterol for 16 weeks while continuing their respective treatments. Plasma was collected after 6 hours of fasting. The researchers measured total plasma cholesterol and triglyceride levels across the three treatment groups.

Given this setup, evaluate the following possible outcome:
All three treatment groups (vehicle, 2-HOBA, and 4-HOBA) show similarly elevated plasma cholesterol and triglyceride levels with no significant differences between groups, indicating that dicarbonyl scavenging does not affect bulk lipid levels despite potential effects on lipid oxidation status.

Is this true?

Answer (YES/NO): YES